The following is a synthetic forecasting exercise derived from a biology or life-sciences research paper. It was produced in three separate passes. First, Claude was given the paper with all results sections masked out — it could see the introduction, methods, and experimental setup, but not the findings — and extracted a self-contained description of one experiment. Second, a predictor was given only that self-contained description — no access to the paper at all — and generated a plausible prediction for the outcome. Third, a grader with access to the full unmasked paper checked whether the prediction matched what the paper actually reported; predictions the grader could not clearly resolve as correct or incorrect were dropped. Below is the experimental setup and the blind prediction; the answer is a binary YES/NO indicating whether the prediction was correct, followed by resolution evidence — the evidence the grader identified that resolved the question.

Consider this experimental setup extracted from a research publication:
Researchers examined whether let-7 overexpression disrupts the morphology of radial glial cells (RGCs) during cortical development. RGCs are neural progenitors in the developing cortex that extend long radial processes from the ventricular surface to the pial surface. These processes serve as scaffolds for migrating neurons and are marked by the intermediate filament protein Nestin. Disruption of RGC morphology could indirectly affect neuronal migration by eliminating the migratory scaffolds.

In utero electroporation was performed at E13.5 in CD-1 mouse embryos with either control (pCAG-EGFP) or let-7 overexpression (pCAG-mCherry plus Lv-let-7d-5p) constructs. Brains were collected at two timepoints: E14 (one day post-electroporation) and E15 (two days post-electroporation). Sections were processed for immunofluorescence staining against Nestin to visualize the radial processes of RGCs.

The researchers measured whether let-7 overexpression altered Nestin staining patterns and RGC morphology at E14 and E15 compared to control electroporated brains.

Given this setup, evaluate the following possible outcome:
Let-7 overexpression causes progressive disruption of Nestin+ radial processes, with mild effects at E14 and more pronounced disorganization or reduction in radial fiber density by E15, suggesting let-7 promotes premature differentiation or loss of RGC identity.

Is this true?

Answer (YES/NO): NO